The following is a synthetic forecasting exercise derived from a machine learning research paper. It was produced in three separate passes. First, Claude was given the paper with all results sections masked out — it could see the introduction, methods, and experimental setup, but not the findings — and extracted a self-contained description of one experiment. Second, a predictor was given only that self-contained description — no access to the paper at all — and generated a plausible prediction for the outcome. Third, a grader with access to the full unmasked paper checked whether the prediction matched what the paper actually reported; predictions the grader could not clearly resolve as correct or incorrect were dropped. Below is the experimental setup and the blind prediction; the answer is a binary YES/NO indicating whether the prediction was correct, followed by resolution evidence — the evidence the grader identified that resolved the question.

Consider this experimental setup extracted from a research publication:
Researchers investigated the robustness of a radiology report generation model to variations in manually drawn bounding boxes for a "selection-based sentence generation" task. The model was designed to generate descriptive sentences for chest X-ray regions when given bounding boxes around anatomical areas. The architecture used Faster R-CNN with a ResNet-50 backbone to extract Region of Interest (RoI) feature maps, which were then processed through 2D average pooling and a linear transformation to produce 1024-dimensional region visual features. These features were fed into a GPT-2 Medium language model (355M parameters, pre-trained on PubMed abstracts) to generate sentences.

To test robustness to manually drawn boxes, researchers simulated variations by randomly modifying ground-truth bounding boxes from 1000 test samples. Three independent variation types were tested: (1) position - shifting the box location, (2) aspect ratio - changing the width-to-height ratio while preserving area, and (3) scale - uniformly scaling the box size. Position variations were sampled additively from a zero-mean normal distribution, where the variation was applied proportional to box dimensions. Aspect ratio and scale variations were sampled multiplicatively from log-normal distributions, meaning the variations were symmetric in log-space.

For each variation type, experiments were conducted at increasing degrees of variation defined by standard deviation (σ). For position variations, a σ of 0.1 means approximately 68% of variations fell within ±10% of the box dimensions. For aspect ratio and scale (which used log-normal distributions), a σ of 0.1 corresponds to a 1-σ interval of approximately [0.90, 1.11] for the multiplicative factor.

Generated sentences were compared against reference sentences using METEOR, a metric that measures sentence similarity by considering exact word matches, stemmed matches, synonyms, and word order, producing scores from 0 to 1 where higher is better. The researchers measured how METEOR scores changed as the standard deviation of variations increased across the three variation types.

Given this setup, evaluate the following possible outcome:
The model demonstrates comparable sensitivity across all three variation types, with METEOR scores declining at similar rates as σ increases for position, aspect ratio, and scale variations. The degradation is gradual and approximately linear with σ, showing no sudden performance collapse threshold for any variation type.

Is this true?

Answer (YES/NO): NO